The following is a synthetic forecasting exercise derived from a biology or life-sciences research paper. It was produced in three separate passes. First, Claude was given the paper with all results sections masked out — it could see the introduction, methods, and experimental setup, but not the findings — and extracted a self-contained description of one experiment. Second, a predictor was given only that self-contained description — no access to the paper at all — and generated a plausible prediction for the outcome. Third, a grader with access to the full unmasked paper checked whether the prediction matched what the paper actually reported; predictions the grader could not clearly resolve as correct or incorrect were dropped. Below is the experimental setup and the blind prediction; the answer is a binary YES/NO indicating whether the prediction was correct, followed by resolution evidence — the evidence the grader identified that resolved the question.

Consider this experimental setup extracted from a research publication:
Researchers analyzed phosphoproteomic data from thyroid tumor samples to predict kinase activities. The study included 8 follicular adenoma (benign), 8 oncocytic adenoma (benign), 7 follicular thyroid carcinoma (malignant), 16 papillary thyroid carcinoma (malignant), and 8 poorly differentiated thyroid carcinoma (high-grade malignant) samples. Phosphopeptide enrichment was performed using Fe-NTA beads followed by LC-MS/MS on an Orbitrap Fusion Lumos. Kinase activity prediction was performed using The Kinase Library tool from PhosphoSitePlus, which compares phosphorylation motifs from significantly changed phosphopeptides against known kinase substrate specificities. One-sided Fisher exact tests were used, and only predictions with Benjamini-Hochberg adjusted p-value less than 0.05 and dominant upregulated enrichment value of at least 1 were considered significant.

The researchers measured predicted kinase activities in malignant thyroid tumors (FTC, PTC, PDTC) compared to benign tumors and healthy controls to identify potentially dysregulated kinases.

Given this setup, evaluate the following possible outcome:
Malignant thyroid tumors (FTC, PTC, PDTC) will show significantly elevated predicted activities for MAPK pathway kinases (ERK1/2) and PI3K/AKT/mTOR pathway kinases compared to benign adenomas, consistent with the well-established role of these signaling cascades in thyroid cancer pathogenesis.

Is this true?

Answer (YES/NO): NO